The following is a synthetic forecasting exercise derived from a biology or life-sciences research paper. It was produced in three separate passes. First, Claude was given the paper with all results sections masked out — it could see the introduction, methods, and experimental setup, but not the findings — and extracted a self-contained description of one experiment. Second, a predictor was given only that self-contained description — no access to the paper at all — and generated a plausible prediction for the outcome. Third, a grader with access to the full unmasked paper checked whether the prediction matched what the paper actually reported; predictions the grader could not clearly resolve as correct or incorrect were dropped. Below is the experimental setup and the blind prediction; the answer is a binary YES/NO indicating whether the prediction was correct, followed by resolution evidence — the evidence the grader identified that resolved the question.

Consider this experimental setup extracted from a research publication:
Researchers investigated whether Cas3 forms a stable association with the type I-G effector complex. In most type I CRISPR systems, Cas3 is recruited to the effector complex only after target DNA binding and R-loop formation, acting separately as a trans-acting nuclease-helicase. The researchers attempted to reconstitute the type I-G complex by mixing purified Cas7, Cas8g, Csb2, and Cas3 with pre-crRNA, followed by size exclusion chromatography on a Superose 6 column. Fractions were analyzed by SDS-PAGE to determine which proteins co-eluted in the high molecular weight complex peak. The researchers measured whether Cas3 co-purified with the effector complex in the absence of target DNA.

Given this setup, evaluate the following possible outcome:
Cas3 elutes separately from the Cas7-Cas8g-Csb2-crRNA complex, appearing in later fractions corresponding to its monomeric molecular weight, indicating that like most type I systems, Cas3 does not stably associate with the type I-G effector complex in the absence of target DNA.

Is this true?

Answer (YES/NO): NO